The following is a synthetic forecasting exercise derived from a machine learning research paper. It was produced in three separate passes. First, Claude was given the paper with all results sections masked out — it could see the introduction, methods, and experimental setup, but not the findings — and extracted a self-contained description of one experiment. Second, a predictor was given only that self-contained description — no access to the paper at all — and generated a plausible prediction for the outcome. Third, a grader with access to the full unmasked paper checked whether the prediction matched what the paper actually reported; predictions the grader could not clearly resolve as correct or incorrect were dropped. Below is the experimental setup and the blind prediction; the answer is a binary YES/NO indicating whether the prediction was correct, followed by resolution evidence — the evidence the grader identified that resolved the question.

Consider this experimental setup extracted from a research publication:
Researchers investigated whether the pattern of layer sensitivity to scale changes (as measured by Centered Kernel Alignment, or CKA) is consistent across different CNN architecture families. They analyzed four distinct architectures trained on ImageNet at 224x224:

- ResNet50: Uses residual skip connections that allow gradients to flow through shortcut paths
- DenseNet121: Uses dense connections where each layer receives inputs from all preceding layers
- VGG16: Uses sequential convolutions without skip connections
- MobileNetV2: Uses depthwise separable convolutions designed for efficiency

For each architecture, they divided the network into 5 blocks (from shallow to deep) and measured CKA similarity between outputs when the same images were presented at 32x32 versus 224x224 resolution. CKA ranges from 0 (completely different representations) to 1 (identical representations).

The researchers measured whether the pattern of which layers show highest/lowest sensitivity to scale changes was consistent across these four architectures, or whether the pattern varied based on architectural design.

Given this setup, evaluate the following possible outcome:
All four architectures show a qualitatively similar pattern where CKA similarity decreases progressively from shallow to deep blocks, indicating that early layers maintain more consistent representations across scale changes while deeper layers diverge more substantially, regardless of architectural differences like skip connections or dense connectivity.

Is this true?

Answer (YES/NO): NO